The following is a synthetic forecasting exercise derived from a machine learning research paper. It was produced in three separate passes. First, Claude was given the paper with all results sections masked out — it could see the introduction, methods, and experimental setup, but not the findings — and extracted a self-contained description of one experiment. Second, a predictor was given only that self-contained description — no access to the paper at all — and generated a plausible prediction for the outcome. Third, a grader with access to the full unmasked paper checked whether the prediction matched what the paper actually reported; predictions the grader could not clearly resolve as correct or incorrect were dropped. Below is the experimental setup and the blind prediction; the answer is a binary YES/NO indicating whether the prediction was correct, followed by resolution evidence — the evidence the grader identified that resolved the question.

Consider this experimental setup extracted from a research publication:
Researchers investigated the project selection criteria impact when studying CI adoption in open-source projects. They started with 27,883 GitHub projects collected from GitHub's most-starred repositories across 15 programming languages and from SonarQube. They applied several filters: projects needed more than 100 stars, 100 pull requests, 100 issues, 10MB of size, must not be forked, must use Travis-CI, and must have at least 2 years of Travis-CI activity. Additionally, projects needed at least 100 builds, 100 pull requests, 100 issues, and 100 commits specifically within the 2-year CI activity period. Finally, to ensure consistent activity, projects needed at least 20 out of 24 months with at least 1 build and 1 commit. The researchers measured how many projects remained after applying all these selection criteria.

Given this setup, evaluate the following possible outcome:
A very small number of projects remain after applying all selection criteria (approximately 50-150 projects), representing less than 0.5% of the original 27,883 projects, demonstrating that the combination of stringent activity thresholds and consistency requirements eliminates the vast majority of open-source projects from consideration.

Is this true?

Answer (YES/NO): YES